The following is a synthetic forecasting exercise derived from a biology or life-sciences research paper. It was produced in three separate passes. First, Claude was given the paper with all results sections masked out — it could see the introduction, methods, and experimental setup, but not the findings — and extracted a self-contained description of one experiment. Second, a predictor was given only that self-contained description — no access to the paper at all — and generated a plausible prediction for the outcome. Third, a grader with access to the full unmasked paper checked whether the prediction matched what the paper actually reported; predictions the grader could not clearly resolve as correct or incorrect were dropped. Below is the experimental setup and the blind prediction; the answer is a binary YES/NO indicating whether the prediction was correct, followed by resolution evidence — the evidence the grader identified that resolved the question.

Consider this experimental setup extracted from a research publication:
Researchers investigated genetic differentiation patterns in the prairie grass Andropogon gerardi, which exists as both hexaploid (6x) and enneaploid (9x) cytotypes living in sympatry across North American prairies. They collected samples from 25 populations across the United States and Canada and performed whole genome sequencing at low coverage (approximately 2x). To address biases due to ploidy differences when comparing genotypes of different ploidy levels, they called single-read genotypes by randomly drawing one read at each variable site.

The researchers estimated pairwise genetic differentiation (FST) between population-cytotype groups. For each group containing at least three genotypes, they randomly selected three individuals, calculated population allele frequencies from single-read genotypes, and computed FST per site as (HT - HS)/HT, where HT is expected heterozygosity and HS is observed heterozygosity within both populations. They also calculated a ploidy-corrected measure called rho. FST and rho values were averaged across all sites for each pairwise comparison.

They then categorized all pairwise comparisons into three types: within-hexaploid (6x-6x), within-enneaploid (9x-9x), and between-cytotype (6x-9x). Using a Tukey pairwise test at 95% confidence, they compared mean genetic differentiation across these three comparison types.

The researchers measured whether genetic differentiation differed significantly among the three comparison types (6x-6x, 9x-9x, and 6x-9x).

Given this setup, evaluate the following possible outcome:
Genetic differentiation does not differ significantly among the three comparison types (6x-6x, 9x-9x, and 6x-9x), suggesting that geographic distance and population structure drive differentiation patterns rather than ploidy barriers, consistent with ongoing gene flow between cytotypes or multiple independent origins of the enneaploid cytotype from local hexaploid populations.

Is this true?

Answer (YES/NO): YES